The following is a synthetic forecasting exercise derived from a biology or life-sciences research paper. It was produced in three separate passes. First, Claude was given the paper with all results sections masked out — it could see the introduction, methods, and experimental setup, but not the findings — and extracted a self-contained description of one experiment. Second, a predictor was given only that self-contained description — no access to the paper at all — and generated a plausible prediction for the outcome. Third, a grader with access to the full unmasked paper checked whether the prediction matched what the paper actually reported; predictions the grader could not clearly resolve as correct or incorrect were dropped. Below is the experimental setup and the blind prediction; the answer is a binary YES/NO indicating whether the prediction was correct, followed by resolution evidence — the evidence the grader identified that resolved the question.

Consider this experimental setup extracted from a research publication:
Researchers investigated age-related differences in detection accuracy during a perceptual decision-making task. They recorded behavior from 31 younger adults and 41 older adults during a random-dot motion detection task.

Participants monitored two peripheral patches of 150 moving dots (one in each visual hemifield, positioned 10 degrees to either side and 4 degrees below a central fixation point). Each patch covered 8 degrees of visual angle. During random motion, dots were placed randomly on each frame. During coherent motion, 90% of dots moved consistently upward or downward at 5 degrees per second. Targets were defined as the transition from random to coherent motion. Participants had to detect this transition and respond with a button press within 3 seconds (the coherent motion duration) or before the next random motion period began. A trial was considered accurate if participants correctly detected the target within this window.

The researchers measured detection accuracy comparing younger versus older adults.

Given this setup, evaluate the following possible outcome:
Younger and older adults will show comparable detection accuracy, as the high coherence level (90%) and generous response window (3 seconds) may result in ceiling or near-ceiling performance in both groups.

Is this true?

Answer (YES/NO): NO